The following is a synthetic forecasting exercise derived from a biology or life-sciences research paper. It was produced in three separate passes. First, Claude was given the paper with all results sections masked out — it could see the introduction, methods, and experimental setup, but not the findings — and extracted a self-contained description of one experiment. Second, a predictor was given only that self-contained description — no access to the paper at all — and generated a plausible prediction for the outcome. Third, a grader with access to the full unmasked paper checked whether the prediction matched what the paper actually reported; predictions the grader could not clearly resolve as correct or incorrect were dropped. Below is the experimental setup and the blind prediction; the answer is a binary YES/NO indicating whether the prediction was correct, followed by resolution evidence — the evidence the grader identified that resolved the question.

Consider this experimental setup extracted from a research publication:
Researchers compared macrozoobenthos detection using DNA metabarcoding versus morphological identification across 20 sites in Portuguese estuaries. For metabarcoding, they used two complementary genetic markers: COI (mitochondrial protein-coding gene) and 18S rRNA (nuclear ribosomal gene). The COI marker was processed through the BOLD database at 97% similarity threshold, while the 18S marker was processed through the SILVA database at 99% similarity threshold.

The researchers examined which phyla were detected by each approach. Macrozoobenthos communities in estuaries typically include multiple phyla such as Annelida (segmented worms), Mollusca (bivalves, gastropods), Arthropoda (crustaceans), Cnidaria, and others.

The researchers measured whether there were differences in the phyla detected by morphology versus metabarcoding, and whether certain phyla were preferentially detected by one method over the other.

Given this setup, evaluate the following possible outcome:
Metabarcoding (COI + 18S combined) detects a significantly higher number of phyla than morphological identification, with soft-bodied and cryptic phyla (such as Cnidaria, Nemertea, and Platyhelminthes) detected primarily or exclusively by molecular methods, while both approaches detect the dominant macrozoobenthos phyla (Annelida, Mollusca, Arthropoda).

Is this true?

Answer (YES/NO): YES